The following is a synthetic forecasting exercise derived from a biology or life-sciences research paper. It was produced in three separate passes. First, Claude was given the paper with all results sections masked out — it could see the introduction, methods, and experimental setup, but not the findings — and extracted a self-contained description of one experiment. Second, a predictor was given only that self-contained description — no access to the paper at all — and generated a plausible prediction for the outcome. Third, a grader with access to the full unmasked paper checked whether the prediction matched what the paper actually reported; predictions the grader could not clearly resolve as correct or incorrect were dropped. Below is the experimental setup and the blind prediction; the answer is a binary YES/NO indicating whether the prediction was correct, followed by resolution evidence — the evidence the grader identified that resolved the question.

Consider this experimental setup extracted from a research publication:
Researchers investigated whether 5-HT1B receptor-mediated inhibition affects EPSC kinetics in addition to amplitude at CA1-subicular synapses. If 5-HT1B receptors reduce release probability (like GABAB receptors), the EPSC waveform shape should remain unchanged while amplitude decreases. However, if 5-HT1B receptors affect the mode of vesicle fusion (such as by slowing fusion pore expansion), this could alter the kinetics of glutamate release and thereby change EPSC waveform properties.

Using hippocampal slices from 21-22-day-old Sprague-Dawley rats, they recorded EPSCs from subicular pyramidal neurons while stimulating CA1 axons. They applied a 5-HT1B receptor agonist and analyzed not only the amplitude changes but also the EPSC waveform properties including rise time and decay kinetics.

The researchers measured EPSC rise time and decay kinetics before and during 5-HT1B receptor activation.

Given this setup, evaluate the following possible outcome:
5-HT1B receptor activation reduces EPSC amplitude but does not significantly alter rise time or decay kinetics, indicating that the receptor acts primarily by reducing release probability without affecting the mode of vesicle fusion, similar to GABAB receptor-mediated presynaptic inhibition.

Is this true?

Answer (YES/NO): NO